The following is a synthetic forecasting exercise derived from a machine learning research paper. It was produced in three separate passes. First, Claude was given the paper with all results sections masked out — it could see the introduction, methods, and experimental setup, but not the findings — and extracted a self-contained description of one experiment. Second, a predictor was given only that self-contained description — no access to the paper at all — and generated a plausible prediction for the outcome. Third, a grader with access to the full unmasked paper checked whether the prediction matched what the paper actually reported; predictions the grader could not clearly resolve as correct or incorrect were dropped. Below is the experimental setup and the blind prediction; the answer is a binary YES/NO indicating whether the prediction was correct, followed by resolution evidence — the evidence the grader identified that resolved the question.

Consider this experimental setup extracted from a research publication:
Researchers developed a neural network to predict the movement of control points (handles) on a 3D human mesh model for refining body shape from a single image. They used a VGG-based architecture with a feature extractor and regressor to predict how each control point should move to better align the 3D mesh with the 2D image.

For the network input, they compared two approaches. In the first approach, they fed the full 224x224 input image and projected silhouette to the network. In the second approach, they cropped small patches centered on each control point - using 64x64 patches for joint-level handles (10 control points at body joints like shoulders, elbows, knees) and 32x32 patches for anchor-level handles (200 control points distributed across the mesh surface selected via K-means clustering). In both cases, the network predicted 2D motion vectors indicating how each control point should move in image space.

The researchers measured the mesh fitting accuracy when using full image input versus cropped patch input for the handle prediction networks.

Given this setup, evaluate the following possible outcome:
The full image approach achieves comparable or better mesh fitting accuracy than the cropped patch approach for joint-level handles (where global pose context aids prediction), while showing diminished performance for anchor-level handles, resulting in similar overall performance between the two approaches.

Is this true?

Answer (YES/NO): NO